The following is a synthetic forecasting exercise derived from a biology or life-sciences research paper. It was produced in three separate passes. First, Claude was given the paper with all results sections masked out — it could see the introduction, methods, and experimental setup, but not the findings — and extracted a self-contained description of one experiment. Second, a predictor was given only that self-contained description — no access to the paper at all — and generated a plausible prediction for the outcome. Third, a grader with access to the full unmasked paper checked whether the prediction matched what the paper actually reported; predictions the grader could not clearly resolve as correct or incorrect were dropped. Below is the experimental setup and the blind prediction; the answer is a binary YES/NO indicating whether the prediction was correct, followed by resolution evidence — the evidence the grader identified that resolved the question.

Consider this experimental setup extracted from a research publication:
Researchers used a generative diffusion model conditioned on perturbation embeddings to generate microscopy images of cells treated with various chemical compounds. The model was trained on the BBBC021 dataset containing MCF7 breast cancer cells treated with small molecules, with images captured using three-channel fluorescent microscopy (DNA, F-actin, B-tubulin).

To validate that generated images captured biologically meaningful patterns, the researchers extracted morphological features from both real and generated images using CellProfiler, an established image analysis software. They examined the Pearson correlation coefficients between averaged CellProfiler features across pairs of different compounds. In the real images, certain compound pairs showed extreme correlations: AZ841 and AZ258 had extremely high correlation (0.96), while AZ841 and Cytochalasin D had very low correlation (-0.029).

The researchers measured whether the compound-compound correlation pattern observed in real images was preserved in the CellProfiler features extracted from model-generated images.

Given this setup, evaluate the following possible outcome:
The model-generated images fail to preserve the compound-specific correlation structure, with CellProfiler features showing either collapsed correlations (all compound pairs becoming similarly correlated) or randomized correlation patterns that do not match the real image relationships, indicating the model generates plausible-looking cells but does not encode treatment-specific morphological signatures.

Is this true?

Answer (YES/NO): NO